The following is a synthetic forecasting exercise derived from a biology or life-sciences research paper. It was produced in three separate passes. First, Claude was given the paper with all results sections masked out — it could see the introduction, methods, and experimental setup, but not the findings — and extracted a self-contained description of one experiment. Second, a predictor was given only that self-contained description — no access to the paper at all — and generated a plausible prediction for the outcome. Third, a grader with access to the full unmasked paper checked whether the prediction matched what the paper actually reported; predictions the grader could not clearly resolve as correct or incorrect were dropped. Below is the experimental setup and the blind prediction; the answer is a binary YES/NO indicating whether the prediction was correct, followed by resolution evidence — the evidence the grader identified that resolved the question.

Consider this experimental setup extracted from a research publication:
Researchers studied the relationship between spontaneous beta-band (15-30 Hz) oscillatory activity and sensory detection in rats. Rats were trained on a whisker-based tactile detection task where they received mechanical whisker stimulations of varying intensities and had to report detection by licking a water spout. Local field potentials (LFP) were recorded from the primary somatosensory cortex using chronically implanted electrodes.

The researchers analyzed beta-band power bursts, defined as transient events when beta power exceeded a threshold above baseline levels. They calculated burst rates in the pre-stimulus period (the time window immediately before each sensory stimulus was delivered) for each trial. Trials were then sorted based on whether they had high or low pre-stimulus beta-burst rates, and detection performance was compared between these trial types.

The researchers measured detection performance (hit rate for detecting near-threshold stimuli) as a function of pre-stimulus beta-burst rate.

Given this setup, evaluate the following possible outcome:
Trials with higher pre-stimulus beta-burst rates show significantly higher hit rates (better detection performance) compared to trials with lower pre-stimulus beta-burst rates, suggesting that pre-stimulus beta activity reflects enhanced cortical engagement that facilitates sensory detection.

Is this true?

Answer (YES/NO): NO